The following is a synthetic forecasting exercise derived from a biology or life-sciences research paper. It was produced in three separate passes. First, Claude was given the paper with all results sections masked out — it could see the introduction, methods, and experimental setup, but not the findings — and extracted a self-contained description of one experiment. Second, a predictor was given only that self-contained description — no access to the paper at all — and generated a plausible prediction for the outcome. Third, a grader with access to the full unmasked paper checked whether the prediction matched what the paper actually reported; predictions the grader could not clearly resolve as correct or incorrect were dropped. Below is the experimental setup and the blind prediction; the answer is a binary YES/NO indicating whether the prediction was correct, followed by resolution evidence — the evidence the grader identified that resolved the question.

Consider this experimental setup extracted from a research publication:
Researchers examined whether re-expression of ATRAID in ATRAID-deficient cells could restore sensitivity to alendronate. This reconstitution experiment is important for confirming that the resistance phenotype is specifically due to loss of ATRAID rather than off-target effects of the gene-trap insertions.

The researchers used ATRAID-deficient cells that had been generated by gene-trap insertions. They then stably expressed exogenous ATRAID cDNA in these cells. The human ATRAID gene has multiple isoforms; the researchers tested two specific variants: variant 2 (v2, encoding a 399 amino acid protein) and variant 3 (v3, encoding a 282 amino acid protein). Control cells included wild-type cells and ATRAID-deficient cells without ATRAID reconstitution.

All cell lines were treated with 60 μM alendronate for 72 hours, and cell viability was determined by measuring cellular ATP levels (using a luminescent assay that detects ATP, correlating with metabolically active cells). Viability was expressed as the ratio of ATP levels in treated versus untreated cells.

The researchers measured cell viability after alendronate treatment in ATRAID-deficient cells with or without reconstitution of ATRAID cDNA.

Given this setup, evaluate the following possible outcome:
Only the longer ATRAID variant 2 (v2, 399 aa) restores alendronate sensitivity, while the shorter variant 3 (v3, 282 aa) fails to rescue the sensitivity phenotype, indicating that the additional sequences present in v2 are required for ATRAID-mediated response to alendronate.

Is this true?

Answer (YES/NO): NO